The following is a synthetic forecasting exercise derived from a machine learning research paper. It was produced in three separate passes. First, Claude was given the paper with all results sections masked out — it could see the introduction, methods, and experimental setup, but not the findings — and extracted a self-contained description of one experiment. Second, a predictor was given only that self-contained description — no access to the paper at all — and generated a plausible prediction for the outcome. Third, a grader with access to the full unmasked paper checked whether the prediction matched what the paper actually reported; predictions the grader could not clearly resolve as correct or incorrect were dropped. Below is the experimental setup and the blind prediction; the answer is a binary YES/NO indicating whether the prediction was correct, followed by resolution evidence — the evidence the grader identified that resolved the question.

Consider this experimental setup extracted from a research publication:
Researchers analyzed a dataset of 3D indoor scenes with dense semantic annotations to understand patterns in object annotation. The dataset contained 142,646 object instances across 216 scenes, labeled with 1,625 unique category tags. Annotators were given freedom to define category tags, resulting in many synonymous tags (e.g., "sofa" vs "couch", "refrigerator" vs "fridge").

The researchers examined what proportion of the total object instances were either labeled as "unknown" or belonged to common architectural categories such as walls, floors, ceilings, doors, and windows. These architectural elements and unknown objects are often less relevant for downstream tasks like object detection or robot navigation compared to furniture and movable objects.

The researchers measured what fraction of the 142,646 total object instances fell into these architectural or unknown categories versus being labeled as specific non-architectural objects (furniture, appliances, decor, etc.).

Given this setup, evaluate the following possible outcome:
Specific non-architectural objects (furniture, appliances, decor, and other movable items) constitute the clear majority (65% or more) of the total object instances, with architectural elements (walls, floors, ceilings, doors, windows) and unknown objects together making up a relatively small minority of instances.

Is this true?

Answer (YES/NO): YES